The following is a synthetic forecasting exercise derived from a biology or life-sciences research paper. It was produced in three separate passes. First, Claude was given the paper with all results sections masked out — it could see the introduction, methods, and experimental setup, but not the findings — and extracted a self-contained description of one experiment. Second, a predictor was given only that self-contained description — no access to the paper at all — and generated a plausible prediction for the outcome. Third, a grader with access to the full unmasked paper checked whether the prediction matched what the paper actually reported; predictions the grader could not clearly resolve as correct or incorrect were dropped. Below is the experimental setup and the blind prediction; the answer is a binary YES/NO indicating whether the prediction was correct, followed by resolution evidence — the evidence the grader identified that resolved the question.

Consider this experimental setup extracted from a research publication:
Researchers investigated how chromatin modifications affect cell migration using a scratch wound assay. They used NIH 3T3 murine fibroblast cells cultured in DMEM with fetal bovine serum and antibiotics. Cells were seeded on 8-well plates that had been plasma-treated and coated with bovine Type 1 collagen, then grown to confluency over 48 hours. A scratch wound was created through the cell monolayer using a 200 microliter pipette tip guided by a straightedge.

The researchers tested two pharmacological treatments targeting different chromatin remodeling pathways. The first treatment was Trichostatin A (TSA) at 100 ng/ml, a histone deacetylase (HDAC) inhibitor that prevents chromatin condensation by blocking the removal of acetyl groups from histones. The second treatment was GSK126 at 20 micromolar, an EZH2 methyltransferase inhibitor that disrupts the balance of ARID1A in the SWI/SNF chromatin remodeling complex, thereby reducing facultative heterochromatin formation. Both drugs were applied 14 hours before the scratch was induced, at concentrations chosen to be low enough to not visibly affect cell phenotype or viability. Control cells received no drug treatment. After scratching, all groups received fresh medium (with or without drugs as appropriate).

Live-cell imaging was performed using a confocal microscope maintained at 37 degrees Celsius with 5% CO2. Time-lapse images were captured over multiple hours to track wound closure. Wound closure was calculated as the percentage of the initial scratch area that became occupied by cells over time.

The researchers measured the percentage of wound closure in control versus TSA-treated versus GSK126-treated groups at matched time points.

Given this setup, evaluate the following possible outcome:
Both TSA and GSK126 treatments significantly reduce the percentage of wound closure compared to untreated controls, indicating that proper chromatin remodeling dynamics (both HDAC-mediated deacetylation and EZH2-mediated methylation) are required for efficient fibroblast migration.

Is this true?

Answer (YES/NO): YES